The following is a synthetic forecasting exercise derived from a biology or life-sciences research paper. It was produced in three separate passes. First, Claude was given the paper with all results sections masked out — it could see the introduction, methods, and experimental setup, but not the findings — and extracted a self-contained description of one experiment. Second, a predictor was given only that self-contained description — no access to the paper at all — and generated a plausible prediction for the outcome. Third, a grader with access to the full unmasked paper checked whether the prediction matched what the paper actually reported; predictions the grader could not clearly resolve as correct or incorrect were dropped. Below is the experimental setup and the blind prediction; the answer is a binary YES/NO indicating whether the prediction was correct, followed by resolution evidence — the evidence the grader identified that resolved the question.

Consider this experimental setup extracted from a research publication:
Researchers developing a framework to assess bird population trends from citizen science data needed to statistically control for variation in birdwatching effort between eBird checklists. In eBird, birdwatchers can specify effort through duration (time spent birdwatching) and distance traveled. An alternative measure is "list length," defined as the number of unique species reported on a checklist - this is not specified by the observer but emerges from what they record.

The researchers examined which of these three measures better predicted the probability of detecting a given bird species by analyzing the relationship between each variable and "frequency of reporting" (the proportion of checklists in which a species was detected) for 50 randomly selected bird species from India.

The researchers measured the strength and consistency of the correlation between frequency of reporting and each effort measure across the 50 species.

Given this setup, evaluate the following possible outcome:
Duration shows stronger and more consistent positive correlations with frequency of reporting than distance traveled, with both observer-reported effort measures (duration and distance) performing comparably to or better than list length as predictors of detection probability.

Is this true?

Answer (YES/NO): NO